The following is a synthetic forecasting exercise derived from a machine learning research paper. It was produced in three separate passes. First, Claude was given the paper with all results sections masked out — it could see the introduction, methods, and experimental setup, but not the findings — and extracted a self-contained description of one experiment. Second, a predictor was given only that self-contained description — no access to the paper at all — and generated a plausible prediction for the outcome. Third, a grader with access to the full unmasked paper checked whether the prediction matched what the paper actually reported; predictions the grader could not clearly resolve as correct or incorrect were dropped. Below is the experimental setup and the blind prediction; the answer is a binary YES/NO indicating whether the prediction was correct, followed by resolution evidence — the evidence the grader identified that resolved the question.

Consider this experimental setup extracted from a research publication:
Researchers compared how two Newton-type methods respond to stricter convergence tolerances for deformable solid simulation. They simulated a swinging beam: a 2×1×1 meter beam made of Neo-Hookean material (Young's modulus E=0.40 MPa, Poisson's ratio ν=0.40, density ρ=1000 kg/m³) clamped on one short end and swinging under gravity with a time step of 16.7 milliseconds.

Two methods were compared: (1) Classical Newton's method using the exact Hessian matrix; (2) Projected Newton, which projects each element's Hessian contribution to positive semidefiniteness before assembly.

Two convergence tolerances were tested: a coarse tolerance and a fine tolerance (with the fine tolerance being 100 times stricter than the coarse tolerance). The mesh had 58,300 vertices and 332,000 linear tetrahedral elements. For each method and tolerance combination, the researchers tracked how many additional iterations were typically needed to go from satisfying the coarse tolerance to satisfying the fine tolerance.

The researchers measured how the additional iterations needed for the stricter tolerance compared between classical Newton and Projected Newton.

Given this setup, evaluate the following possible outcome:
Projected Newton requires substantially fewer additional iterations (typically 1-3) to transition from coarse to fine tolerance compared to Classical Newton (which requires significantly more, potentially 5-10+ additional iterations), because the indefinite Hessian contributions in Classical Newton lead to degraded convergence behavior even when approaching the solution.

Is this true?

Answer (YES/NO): NO